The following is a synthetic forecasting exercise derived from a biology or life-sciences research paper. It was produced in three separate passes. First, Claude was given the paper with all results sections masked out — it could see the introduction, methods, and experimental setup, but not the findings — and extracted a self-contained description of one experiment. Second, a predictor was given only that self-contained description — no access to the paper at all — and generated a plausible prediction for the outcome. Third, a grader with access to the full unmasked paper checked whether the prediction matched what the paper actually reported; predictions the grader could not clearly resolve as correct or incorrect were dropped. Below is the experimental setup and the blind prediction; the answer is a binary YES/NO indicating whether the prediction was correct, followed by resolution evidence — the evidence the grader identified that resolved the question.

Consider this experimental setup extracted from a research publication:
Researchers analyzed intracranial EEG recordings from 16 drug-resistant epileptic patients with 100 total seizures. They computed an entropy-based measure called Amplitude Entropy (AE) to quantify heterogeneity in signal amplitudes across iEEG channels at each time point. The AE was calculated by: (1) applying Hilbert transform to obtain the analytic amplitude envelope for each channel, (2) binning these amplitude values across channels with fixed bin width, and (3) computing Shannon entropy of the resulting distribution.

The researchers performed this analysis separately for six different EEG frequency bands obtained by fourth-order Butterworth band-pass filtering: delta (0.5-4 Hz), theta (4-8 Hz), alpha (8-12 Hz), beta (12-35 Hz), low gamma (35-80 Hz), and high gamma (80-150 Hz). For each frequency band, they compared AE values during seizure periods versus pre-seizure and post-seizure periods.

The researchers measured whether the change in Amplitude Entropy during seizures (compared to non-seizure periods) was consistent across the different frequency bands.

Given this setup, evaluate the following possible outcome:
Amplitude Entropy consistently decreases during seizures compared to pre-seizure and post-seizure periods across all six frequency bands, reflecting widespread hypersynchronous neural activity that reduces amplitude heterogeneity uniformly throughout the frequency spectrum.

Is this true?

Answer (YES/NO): NO